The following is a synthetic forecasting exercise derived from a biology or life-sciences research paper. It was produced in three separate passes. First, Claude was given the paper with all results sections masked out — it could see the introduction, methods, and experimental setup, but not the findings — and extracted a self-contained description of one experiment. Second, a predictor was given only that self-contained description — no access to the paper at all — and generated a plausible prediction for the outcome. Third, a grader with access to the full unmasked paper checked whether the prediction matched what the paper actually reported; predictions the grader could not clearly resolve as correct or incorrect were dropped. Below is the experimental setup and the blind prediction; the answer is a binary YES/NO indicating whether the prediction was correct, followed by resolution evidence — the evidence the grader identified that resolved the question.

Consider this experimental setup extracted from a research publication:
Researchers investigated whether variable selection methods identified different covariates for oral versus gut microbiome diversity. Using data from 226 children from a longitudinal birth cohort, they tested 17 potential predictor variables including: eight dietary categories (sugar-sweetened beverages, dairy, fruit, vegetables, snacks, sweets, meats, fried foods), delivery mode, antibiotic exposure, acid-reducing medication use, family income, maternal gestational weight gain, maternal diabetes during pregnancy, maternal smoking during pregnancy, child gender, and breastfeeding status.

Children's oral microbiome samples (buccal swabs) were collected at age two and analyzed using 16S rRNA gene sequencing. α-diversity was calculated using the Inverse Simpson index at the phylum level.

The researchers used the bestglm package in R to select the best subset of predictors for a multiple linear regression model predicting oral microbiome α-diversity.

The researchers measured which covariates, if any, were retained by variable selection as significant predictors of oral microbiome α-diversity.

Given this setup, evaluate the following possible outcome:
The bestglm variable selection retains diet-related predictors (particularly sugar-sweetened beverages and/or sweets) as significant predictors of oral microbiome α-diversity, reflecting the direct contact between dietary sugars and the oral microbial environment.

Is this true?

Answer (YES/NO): NO